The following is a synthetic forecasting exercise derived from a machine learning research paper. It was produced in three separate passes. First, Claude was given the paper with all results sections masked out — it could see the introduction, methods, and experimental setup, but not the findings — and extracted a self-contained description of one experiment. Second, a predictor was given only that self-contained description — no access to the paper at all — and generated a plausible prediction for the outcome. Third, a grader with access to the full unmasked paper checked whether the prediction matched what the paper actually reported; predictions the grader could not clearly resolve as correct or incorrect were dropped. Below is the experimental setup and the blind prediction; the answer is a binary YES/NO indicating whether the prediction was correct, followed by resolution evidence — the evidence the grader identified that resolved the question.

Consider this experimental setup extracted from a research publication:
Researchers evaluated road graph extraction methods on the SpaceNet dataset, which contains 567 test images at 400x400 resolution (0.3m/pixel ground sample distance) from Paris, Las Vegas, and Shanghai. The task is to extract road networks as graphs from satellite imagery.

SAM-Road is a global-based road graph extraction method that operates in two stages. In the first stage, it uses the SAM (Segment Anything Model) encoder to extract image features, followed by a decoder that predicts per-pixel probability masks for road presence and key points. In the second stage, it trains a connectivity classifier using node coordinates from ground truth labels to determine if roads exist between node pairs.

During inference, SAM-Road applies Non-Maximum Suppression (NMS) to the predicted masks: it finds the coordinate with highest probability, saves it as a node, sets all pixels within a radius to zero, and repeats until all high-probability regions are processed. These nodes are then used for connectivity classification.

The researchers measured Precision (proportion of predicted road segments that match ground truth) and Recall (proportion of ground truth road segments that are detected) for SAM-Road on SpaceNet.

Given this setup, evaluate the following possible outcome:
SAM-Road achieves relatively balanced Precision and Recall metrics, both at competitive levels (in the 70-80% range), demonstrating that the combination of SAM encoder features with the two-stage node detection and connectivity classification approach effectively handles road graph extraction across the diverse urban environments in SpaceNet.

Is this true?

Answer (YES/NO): NO